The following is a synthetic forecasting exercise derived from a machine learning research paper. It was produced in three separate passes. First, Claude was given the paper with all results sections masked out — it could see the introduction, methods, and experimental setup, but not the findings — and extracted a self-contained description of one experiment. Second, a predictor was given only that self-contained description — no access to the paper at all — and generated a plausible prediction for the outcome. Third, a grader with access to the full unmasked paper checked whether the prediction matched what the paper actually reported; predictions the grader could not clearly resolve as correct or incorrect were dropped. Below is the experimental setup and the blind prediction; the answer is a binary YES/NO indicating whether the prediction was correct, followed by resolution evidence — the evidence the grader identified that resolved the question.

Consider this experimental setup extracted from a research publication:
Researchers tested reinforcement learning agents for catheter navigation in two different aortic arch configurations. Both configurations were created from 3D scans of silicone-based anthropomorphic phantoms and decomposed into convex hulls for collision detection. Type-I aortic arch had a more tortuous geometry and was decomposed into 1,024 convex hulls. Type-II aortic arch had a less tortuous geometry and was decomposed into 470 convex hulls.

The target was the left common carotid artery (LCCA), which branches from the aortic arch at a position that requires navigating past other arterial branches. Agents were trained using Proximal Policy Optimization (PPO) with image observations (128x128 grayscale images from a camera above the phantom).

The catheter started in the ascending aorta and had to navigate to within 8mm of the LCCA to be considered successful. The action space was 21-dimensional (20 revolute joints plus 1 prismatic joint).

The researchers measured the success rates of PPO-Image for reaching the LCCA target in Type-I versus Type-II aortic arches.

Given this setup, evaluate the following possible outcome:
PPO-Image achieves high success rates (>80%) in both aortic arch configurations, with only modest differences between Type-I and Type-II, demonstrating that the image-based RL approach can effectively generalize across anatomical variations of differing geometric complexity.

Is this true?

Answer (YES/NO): NO